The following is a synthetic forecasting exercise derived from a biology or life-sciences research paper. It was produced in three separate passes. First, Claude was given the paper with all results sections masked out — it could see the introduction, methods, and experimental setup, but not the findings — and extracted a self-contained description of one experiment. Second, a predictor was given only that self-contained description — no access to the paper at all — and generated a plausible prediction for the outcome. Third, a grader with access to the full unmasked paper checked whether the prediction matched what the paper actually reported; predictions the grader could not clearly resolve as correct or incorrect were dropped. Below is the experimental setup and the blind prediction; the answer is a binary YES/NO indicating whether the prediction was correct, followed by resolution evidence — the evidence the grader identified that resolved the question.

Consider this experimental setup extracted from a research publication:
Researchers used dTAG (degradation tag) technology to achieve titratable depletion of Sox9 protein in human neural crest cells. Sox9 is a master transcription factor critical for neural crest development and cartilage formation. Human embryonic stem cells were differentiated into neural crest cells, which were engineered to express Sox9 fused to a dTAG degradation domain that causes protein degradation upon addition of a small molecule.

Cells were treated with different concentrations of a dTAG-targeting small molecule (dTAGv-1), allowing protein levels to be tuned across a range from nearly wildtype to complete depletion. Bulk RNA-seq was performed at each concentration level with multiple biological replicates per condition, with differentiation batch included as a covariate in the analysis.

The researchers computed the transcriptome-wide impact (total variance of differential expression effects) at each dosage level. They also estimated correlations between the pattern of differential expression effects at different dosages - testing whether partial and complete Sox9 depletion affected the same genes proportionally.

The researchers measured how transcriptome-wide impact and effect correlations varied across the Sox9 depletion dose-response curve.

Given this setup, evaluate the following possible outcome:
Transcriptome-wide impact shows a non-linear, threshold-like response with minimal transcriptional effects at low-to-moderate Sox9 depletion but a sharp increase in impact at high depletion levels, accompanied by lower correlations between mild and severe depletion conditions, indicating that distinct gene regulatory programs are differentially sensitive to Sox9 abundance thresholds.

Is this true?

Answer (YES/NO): YES